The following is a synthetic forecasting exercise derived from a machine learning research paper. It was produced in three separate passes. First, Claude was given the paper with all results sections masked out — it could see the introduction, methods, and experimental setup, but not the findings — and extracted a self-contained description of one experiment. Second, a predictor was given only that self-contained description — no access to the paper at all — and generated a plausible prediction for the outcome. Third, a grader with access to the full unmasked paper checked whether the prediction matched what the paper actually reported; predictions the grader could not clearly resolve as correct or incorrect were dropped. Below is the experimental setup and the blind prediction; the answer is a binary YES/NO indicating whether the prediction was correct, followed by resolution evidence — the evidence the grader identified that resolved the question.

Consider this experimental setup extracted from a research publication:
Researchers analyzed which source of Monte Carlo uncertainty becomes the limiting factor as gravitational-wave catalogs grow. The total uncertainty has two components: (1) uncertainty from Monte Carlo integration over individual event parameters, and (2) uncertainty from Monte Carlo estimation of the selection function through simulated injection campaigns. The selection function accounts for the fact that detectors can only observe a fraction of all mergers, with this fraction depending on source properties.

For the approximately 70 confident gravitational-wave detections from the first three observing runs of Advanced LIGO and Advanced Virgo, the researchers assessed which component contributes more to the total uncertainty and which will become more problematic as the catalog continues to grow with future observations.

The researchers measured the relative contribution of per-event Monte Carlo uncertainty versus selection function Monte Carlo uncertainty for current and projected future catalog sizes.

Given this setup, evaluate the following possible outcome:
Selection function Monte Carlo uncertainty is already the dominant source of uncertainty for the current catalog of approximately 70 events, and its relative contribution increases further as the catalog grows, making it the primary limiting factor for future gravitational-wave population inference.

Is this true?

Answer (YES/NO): YES